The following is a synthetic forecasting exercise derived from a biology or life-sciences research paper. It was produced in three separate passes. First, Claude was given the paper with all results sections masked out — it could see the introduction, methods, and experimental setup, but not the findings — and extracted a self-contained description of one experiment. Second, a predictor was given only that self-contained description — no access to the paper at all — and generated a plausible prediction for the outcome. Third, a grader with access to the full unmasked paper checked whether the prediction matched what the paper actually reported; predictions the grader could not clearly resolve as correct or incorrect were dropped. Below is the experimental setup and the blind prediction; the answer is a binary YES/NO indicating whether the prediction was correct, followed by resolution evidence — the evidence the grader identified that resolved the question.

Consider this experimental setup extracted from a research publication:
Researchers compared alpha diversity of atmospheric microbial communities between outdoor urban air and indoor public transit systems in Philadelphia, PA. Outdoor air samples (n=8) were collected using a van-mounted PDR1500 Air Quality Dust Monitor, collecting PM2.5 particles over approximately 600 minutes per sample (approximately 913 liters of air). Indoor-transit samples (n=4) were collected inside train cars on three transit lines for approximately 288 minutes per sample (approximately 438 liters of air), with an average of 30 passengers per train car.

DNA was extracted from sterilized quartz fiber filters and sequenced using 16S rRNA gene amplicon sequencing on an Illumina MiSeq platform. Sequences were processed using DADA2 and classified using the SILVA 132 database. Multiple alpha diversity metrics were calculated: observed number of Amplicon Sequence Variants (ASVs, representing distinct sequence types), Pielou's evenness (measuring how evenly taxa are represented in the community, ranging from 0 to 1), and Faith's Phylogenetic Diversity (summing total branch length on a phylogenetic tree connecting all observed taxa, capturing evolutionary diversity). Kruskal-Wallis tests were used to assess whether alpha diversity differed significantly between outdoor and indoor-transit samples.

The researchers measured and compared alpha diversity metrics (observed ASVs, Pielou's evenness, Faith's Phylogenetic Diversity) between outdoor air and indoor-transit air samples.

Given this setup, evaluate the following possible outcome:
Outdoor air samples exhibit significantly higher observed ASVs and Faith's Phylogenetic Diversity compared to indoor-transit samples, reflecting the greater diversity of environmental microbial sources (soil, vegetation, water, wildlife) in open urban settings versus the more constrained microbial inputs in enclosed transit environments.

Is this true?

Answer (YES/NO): YES